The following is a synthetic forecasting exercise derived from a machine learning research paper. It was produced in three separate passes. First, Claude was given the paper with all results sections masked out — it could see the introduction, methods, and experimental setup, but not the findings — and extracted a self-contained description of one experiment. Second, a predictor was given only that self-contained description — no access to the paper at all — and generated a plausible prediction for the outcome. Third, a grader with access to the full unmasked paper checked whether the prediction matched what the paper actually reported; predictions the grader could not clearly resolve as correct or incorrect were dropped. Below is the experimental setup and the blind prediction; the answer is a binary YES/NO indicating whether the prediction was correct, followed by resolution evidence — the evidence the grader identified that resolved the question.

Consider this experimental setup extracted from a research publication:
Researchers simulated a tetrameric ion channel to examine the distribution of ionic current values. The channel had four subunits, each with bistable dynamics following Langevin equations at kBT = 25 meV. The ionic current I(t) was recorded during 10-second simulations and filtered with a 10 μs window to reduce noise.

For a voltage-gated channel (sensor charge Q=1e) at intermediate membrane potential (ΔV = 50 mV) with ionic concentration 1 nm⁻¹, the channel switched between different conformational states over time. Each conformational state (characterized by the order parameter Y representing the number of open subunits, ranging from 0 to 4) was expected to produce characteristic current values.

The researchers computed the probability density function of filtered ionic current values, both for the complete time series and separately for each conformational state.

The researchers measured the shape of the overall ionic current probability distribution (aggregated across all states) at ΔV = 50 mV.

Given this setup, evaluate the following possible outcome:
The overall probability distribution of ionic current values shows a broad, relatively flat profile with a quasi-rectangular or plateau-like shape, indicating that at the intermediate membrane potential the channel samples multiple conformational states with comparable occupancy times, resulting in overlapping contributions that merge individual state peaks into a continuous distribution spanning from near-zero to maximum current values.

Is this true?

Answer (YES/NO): NO